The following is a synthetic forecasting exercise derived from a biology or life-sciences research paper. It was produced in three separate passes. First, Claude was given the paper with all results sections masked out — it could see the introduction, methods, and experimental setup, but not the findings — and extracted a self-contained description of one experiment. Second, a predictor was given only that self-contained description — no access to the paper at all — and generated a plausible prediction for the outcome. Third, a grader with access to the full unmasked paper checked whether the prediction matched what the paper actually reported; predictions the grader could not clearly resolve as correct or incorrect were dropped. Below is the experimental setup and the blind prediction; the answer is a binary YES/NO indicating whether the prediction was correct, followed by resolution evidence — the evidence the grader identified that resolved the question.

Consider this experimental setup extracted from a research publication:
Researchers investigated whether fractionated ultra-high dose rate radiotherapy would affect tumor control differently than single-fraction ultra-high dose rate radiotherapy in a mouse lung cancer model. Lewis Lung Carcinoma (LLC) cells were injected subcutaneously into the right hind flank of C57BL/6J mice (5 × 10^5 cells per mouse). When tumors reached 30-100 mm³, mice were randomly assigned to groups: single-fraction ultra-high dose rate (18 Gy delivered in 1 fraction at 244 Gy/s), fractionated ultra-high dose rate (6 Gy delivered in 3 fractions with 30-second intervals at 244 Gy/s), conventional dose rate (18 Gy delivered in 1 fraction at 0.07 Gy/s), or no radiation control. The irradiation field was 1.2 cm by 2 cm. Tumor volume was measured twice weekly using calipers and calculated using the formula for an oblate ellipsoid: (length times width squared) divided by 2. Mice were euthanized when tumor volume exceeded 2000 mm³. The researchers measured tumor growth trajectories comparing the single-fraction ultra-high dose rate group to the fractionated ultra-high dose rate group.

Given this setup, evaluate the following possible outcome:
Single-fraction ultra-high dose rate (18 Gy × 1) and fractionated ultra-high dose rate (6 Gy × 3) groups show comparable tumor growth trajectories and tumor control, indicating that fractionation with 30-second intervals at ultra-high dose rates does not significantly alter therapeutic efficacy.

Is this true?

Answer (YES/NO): YES